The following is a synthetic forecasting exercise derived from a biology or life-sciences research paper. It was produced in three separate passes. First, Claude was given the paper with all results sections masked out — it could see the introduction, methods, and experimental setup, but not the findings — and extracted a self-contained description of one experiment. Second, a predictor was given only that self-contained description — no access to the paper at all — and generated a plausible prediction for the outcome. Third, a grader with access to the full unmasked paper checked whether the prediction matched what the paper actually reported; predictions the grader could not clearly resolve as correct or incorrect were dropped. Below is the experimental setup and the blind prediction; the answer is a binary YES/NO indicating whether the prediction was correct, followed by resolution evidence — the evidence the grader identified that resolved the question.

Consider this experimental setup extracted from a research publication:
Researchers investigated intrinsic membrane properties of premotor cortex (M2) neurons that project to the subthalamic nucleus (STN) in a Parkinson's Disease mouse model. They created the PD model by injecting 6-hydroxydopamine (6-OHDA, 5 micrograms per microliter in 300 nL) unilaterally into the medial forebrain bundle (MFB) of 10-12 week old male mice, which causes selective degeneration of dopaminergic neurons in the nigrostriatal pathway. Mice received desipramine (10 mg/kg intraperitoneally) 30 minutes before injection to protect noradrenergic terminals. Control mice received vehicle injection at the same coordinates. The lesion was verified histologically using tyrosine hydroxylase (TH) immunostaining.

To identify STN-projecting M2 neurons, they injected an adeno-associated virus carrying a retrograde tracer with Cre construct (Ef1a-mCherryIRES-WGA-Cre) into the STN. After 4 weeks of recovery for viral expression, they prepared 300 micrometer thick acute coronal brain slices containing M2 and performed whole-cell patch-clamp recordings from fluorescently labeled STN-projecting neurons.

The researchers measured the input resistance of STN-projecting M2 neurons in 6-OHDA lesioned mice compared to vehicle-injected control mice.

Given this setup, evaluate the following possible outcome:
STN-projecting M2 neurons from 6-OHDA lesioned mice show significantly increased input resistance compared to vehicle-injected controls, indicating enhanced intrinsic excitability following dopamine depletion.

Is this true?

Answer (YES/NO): YES